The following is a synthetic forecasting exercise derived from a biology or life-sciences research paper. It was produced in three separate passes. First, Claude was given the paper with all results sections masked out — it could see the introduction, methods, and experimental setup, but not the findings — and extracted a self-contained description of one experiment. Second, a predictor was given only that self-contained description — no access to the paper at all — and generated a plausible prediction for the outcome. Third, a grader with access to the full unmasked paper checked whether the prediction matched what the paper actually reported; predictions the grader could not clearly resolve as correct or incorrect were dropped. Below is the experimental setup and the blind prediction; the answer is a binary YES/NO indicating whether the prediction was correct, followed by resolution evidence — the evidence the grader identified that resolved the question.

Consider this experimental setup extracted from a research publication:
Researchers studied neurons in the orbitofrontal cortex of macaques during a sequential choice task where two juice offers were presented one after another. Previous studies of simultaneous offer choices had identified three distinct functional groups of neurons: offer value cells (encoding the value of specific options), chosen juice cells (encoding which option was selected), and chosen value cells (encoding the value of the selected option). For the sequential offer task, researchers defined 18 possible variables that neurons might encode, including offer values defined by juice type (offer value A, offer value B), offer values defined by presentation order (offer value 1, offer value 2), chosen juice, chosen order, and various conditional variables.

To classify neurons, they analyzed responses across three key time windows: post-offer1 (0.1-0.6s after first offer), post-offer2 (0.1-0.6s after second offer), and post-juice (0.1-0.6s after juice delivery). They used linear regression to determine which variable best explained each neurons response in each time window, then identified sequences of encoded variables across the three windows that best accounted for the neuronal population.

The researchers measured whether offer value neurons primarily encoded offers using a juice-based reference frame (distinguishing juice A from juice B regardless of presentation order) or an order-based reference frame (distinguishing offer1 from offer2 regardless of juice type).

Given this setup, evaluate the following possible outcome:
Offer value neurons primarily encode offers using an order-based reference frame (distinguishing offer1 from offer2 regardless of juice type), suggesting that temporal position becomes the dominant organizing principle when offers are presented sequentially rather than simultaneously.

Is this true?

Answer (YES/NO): NO